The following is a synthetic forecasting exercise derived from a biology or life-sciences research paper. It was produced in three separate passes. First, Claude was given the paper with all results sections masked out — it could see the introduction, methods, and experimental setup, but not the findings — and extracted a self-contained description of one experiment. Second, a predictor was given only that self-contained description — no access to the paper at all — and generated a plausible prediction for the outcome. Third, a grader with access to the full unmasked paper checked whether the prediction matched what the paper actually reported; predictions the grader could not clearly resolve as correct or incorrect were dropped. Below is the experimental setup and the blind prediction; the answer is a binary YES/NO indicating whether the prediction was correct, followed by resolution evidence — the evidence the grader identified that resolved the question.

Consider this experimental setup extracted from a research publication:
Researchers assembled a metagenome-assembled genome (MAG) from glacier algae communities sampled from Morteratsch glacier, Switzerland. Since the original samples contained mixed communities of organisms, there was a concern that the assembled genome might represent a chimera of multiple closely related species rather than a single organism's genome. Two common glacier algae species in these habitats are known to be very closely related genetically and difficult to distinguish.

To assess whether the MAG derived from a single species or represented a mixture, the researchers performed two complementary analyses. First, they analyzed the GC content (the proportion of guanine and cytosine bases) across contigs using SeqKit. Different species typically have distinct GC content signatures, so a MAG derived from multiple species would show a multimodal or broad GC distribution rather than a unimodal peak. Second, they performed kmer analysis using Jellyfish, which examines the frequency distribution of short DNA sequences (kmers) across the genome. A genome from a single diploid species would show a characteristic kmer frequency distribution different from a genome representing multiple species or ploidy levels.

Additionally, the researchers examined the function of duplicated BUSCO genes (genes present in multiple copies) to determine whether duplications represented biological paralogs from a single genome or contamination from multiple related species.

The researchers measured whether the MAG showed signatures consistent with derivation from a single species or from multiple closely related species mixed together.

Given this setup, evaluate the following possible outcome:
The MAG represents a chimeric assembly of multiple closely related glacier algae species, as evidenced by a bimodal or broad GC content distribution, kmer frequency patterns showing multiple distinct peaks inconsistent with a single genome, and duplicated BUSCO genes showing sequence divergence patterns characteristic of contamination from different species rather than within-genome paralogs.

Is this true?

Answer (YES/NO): NO